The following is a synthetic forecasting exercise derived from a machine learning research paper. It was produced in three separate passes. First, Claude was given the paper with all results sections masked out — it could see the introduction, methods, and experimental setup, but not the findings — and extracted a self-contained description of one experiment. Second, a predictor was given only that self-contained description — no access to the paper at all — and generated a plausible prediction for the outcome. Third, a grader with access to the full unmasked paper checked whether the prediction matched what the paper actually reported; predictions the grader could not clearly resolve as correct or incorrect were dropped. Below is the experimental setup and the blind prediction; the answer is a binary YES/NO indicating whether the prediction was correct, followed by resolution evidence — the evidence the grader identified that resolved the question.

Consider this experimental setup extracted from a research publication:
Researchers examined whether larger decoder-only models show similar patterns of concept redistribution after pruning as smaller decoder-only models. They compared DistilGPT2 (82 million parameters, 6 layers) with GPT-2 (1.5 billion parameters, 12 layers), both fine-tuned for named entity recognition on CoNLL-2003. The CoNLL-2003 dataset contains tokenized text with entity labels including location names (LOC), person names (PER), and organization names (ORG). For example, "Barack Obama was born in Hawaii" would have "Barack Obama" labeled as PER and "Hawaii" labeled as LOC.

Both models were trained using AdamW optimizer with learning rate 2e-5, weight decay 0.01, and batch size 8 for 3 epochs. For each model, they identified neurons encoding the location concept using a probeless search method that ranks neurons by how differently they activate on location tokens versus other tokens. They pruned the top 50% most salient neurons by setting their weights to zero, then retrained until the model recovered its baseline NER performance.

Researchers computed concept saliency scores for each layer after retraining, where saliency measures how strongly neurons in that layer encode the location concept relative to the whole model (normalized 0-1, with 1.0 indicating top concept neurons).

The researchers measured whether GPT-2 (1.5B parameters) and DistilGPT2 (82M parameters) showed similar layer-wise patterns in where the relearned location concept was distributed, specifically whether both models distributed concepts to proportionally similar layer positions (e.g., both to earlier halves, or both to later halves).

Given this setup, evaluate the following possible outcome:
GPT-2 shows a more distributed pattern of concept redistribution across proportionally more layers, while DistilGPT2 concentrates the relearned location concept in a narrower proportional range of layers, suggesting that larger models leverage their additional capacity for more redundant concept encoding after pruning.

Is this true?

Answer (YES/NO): YES